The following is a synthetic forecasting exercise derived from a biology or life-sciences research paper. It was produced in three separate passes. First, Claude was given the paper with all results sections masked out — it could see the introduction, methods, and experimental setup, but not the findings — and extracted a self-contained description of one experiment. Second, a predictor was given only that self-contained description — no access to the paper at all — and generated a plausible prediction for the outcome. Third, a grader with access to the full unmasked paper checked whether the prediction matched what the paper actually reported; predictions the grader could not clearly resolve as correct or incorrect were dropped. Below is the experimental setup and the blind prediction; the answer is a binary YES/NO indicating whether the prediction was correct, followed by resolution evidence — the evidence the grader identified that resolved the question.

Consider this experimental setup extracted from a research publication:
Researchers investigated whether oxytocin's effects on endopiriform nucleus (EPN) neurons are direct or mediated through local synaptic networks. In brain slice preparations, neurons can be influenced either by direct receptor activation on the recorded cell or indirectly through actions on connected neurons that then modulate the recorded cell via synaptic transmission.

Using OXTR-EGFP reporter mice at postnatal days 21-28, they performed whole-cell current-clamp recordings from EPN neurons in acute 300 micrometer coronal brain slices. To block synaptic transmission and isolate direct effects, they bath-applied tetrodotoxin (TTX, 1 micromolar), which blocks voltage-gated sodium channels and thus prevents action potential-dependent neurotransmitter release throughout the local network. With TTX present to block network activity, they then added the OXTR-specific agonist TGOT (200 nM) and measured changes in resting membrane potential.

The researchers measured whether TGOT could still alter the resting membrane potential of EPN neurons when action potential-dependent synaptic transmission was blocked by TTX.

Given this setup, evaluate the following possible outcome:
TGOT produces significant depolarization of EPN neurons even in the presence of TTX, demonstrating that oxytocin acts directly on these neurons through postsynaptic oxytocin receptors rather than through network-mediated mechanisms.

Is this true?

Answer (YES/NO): YES